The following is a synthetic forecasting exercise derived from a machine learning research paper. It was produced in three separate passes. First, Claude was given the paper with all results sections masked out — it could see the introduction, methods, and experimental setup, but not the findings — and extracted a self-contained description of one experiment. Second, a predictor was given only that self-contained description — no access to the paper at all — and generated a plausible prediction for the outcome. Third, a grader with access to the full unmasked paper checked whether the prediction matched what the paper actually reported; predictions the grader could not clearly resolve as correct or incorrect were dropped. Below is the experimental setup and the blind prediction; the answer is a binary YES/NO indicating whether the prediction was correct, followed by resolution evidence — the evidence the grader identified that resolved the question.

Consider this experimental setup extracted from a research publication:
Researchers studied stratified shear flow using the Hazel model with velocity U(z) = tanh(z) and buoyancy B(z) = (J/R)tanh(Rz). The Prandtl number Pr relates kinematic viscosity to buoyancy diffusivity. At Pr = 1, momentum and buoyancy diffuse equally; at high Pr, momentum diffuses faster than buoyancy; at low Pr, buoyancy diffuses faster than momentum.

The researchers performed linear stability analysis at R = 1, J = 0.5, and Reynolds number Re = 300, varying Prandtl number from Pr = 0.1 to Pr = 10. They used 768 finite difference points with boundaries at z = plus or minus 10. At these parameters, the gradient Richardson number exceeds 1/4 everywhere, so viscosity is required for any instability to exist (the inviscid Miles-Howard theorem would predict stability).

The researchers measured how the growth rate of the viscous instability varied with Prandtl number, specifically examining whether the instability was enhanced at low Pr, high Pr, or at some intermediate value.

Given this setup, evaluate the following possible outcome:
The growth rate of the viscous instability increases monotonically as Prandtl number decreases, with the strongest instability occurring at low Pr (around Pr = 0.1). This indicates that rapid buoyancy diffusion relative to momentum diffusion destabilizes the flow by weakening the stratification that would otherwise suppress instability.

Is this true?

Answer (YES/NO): YES